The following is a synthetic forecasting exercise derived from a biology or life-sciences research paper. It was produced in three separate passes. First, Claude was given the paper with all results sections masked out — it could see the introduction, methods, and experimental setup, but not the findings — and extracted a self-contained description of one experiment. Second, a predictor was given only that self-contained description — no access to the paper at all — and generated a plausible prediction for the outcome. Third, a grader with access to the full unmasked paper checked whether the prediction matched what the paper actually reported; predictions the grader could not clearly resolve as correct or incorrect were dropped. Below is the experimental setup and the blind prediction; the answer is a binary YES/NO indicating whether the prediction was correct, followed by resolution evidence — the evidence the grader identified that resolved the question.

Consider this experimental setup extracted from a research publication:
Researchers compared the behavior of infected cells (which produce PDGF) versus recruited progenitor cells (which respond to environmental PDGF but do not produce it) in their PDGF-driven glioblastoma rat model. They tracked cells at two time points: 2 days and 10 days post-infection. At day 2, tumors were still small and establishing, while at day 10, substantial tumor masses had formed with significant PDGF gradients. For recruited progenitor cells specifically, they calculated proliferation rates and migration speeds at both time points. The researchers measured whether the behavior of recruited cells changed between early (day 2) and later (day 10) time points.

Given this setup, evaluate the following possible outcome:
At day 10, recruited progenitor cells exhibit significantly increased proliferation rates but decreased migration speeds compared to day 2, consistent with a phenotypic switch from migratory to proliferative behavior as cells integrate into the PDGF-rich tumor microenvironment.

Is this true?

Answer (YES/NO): NO